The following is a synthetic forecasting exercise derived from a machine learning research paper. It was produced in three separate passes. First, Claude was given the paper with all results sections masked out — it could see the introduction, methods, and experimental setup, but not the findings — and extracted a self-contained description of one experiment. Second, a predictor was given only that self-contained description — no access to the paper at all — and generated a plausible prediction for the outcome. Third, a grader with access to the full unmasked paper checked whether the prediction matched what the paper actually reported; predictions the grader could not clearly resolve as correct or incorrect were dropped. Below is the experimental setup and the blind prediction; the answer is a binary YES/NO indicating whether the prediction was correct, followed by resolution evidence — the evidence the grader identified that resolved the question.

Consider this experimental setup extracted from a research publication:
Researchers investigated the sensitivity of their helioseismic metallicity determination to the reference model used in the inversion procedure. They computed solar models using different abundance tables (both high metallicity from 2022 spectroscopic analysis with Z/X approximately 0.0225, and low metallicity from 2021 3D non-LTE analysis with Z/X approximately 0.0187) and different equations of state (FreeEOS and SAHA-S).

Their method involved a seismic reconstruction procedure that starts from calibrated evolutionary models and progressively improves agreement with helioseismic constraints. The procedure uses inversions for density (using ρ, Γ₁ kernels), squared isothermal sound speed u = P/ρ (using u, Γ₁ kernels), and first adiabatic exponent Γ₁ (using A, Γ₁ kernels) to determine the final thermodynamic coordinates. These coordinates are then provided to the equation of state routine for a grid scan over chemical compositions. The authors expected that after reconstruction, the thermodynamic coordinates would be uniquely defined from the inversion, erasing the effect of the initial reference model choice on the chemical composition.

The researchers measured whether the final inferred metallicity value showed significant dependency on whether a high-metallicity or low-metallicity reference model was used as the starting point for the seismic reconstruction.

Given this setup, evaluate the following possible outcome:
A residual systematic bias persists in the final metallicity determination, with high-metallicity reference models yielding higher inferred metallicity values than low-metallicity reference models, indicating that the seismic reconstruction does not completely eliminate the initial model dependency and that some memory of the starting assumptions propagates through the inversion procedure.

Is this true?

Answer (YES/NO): NO